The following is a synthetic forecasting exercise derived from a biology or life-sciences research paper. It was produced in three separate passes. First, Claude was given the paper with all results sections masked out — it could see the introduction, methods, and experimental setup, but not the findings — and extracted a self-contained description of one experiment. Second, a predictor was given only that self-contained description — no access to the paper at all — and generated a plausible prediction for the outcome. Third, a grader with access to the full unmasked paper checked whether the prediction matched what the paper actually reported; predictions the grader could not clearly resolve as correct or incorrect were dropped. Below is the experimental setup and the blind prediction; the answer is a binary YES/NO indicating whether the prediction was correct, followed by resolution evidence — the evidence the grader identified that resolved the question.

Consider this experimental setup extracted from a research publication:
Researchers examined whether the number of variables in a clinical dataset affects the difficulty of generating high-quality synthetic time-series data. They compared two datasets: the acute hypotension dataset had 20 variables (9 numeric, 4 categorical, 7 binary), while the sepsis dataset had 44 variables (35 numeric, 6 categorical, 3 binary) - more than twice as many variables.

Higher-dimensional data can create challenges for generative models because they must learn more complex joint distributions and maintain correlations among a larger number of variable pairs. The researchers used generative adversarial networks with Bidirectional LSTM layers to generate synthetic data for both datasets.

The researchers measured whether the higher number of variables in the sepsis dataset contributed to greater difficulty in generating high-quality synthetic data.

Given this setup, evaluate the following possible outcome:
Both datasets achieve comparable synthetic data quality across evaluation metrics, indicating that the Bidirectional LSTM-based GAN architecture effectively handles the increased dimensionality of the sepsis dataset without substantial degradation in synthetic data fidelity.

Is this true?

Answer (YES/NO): NO